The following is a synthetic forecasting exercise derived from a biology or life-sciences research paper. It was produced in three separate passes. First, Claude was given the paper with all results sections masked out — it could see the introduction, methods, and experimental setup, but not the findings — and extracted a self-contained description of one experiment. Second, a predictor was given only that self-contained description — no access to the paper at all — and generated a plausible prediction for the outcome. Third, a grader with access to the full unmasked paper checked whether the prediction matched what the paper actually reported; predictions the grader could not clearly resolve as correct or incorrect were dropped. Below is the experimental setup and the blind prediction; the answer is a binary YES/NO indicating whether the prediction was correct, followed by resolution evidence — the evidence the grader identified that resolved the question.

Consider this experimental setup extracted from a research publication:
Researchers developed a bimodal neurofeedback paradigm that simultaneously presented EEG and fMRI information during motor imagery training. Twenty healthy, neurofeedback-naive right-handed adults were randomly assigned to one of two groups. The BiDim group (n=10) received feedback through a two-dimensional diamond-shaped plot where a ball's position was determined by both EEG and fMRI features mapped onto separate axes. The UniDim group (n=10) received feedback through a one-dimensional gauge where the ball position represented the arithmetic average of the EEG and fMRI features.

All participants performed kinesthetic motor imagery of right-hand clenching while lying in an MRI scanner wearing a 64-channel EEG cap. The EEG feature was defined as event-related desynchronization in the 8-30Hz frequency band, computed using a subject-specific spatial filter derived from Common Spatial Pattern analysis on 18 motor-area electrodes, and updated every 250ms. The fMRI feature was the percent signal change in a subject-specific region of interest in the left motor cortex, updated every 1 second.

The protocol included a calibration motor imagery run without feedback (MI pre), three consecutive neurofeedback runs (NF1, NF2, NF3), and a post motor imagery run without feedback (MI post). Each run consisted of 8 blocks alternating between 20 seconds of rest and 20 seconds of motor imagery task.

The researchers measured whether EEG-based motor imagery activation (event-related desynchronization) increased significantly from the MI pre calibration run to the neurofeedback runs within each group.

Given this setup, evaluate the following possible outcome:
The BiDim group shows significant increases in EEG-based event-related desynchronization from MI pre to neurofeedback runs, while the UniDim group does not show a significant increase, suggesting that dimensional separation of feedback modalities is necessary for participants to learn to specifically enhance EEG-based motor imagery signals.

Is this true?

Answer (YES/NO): NO